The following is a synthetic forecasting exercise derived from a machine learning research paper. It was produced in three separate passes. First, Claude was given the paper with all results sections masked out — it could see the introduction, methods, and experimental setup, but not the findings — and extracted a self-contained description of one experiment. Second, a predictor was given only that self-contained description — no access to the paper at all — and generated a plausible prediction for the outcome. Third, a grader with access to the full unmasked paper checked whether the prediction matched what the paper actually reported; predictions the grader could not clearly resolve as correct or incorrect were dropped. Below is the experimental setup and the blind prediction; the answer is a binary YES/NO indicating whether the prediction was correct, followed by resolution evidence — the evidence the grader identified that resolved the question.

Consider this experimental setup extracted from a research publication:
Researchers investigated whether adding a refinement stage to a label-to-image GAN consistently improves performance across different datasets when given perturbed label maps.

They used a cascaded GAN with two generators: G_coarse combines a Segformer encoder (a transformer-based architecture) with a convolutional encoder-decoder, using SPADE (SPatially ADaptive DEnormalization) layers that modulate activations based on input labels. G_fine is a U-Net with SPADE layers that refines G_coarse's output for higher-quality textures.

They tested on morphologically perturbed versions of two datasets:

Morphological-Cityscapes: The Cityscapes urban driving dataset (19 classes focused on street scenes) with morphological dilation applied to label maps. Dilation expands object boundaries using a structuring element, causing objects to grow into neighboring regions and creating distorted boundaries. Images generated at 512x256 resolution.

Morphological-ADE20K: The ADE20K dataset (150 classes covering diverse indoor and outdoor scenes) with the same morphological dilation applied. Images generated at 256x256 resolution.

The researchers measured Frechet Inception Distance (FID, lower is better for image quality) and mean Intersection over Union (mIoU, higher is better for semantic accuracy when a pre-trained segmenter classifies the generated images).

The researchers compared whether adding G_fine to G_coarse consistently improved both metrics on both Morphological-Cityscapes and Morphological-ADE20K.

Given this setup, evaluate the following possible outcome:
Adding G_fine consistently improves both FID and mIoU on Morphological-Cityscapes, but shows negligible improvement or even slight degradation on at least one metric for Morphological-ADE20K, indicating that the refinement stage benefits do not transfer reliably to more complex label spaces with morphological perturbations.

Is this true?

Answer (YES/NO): NO